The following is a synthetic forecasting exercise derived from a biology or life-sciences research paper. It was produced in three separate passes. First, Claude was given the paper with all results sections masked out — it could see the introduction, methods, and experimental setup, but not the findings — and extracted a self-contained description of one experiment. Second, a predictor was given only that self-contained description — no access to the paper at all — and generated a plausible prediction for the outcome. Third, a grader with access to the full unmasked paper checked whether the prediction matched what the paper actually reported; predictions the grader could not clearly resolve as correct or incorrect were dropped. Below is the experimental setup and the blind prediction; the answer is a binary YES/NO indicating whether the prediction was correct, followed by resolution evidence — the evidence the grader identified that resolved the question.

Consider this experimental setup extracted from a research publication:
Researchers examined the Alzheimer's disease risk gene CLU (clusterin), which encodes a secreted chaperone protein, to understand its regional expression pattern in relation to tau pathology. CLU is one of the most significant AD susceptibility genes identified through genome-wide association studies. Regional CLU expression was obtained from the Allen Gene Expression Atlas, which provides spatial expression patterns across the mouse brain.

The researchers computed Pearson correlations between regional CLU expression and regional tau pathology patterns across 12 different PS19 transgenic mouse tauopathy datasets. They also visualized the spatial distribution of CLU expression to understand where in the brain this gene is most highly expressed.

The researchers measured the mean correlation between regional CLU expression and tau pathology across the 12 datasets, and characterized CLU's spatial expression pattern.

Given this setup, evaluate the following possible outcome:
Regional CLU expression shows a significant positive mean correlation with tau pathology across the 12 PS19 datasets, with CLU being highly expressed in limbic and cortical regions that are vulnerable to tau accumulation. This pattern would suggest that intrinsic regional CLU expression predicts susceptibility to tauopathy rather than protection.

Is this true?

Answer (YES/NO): YES